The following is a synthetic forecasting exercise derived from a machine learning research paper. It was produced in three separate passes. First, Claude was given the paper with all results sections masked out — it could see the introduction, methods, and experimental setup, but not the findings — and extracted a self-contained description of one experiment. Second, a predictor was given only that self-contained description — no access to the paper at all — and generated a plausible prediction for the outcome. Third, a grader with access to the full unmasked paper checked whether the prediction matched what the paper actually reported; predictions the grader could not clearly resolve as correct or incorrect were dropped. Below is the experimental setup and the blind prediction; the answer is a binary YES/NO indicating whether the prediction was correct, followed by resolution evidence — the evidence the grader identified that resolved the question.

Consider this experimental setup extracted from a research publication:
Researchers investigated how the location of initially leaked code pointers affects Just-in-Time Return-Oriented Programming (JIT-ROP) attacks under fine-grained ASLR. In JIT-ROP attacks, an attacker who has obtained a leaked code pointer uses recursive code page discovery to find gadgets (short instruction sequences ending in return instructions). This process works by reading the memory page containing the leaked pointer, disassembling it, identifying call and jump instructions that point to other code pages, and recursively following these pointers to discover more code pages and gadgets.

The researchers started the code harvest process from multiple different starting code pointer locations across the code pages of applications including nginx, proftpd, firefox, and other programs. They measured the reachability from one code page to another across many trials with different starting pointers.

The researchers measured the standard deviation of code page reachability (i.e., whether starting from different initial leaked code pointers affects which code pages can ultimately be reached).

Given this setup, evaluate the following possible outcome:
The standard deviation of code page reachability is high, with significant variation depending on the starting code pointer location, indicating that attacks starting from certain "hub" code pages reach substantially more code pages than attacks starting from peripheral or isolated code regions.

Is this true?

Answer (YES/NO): NO